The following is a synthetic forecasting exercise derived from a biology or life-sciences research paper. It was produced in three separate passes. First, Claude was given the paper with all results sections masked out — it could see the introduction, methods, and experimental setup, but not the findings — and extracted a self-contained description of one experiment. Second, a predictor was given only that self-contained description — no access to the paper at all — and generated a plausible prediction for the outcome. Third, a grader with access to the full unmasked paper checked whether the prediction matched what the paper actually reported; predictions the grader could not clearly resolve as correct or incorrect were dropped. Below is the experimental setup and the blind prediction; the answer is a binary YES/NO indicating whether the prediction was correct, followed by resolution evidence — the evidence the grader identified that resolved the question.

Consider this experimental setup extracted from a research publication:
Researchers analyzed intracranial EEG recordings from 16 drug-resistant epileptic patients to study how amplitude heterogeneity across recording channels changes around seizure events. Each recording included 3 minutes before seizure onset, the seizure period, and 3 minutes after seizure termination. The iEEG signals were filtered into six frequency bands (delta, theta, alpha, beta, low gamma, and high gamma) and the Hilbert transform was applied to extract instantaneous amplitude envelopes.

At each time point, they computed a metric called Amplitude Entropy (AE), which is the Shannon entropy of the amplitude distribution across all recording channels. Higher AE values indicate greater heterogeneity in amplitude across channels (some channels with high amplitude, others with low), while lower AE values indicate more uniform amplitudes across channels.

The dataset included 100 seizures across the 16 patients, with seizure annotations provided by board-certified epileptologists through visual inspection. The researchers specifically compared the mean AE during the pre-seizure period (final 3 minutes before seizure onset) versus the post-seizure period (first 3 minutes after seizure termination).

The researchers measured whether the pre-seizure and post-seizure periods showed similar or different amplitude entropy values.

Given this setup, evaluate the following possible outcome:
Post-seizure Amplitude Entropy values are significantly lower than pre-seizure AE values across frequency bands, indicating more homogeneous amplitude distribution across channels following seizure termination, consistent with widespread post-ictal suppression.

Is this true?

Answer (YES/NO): NO